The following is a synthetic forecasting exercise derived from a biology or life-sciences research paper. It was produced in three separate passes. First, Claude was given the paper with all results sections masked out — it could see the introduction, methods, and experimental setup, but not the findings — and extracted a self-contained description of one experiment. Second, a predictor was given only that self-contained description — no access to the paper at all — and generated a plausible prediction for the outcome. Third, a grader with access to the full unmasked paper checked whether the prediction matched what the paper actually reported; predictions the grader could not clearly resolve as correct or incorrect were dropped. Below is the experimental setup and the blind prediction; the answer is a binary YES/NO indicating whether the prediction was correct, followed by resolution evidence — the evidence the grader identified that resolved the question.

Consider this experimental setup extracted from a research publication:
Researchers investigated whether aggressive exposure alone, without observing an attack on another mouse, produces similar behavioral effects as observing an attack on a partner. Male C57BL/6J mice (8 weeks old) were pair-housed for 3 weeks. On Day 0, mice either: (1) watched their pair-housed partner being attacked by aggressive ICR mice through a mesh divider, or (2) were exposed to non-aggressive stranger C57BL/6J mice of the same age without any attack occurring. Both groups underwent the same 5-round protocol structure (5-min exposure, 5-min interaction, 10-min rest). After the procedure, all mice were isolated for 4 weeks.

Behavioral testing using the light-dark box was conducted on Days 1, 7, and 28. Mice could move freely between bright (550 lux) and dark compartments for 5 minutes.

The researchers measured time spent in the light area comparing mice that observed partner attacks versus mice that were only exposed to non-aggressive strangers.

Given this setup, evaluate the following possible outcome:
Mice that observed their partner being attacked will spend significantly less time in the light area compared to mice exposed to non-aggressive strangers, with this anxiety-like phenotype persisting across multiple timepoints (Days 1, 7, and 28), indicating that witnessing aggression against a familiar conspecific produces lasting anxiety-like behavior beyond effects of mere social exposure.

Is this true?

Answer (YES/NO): NO